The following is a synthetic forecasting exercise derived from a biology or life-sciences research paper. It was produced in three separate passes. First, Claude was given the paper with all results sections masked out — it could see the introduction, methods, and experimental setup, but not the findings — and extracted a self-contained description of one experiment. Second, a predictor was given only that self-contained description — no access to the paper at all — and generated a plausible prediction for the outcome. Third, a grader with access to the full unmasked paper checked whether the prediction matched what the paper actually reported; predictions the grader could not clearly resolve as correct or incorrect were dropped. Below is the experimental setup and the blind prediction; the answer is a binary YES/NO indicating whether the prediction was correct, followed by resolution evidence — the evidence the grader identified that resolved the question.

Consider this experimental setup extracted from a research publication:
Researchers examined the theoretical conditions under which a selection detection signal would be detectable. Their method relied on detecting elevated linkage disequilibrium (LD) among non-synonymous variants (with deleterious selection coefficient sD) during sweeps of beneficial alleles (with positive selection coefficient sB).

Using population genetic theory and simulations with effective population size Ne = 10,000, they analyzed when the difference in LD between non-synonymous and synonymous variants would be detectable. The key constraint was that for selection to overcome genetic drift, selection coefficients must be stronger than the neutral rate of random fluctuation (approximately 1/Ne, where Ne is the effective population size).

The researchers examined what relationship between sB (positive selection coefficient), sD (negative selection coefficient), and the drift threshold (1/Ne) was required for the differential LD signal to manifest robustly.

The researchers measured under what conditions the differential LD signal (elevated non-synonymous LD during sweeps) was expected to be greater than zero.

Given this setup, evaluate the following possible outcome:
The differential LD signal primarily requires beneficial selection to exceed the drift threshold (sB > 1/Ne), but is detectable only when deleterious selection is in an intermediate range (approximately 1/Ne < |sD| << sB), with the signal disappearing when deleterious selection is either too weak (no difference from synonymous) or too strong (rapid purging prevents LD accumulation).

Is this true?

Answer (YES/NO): NO